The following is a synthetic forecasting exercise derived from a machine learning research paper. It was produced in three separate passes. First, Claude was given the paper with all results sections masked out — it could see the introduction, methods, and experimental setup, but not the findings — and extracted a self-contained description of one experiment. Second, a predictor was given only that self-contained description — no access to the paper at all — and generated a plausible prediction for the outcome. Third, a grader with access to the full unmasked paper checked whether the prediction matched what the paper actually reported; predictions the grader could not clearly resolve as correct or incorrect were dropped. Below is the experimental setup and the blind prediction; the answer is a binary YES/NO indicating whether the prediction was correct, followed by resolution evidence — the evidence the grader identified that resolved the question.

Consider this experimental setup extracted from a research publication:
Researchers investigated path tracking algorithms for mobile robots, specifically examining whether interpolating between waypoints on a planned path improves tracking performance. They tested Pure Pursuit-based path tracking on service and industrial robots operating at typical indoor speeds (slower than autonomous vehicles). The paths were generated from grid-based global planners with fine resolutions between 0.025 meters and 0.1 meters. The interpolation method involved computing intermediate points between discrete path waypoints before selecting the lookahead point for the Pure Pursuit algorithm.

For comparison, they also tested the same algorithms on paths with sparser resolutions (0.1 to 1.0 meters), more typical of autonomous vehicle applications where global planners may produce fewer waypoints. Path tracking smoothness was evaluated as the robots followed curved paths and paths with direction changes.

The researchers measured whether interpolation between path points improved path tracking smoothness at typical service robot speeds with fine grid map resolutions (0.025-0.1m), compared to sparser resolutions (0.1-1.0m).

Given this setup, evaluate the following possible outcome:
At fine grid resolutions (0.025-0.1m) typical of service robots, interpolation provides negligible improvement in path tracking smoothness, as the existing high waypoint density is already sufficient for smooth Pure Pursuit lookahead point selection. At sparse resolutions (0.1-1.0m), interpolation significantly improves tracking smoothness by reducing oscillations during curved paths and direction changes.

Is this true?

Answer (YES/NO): YES